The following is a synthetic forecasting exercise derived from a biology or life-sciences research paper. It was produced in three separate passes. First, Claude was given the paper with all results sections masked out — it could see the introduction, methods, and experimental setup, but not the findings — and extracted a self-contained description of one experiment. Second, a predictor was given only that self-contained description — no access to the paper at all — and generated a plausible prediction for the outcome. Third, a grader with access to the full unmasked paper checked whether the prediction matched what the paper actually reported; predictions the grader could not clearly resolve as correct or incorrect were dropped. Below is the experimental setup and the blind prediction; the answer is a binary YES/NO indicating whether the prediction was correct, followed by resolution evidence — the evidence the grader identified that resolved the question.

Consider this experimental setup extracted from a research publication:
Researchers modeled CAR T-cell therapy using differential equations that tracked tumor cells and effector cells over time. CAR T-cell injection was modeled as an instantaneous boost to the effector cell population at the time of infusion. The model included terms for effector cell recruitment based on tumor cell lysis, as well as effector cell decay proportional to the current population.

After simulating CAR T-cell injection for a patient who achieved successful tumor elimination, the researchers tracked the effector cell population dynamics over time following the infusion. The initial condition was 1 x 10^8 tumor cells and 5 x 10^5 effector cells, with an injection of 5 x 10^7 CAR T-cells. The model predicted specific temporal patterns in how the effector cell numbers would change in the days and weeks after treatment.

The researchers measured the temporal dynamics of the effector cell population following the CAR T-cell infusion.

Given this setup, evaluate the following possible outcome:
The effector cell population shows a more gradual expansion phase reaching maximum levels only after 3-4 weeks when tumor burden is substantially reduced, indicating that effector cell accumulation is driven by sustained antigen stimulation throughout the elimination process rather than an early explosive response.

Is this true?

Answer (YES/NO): NO